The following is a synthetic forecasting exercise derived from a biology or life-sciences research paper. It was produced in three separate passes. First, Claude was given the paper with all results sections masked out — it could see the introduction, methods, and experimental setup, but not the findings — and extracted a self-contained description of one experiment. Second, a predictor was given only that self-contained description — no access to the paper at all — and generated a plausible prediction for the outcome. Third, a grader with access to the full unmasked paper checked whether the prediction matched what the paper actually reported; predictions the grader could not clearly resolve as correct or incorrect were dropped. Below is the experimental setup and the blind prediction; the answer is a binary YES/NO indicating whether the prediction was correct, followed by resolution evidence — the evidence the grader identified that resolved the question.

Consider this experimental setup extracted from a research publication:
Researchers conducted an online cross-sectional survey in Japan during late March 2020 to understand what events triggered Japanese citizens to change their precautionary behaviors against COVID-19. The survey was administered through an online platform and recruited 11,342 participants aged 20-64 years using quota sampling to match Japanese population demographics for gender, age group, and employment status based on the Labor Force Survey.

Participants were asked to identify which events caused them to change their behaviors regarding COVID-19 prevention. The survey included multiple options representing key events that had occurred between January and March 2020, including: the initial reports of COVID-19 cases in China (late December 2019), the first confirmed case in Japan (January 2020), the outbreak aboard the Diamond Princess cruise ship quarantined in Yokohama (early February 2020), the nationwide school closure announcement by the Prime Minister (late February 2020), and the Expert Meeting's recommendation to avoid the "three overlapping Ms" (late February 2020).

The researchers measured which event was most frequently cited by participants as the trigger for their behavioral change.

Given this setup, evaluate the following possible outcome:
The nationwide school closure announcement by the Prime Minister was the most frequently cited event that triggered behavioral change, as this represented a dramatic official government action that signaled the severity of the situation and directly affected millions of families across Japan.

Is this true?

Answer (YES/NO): NO